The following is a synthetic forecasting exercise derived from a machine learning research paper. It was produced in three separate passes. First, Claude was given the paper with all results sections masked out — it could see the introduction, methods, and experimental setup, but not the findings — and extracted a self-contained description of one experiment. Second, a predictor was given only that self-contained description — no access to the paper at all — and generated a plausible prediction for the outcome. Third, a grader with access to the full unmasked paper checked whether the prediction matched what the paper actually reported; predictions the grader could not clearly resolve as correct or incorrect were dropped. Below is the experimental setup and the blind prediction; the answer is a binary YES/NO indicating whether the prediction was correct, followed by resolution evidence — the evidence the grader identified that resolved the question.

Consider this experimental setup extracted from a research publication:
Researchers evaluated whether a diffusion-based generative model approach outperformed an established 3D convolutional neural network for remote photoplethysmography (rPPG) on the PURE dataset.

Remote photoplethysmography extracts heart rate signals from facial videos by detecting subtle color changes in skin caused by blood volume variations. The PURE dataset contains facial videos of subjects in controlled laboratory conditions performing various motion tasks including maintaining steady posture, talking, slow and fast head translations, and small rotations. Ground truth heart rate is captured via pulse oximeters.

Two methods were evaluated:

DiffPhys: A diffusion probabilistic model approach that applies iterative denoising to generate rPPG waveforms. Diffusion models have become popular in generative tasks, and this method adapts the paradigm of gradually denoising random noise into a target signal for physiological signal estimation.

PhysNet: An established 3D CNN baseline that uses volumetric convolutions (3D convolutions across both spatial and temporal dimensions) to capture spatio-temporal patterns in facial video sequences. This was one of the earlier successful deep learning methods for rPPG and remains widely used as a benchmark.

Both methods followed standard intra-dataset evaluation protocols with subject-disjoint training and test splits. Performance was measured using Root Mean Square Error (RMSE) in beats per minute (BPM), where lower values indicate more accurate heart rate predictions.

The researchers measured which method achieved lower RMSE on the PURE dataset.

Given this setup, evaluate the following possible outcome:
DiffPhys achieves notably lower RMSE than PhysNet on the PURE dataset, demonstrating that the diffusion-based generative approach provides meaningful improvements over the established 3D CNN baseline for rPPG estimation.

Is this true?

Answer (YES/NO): NO